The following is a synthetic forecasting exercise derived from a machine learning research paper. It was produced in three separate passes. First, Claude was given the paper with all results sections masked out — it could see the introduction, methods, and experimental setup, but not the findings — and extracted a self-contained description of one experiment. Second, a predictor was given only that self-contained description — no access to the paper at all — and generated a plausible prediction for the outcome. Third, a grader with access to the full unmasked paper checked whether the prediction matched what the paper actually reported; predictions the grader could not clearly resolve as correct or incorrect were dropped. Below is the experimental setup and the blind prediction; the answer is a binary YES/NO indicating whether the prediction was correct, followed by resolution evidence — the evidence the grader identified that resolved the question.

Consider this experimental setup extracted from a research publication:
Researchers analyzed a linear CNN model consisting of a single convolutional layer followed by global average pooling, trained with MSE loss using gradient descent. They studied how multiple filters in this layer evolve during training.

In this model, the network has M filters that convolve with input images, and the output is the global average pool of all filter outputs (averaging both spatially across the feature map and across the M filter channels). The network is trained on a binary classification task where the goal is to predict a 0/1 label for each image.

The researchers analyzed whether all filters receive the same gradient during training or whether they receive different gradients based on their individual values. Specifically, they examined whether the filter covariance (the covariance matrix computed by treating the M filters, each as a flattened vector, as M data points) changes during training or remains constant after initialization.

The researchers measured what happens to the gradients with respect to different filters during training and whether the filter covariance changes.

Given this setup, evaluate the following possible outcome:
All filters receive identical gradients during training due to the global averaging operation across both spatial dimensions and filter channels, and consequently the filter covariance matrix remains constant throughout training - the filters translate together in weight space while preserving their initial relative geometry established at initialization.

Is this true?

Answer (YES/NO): YES